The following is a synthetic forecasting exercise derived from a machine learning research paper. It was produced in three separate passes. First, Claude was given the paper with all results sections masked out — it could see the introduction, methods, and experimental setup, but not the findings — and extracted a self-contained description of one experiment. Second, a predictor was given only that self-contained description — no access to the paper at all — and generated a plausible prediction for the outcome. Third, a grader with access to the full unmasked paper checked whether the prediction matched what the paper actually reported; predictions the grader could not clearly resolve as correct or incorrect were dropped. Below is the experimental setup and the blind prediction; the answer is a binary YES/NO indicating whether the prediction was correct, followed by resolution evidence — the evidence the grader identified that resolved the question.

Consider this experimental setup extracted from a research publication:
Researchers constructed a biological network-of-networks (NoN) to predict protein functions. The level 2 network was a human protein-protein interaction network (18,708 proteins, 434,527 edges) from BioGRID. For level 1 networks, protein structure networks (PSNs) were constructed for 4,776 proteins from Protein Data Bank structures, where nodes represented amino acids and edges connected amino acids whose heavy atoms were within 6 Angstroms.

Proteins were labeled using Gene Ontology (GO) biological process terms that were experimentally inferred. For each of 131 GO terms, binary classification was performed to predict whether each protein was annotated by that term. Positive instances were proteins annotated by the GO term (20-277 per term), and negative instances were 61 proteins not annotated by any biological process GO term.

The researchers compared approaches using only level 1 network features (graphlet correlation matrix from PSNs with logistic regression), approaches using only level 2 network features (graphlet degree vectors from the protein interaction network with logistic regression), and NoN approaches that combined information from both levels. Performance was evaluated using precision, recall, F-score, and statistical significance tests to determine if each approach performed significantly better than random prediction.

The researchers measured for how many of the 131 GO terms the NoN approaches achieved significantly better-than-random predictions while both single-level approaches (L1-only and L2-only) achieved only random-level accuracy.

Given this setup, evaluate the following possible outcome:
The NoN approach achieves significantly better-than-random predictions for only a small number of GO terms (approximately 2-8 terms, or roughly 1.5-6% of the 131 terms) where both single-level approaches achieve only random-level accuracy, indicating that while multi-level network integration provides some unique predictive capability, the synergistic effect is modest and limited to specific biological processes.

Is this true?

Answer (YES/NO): NO